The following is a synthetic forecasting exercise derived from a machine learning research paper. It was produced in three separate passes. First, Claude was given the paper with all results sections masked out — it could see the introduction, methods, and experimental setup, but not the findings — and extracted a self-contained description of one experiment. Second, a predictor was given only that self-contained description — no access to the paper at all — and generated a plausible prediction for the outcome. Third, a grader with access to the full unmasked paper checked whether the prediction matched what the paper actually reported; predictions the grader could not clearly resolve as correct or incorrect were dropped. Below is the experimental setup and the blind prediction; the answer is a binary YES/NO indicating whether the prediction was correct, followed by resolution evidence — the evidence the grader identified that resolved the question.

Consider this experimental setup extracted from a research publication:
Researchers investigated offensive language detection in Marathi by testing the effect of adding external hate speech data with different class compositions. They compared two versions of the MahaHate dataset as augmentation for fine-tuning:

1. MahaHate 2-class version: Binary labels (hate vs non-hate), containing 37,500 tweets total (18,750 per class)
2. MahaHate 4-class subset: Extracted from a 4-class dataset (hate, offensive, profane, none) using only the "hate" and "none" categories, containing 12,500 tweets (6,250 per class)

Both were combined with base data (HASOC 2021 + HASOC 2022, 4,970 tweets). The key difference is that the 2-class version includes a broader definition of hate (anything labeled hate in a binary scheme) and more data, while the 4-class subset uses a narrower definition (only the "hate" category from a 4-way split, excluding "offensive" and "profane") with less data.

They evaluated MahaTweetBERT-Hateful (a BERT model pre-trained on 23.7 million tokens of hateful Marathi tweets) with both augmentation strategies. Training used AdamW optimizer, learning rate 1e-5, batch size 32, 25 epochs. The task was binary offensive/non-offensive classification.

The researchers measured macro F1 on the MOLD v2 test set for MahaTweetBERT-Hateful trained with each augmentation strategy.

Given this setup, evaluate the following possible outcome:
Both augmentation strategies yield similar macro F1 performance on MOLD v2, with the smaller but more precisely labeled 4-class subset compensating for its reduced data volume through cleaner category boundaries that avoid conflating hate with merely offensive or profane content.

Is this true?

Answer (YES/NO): NO